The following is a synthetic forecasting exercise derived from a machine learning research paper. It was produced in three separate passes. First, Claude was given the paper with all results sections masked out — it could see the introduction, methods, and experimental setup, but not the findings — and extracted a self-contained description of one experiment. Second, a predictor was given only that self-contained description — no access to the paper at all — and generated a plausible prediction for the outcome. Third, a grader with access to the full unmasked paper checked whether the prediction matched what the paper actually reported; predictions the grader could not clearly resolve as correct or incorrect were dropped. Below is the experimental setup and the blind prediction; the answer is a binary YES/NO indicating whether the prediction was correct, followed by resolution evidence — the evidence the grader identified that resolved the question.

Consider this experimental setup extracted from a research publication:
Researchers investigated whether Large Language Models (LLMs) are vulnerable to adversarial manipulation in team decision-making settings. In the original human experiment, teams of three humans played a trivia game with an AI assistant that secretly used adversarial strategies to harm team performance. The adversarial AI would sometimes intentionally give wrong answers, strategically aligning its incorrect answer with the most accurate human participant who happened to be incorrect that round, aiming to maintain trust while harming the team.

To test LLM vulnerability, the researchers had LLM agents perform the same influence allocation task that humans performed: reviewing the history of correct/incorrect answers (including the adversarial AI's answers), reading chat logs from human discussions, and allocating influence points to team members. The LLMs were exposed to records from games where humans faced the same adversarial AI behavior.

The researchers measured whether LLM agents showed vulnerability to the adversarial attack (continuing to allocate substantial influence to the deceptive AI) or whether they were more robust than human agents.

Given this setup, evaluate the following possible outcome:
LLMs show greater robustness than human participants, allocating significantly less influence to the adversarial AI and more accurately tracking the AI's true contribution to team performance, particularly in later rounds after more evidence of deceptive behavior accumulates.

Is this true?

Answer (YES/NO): NO